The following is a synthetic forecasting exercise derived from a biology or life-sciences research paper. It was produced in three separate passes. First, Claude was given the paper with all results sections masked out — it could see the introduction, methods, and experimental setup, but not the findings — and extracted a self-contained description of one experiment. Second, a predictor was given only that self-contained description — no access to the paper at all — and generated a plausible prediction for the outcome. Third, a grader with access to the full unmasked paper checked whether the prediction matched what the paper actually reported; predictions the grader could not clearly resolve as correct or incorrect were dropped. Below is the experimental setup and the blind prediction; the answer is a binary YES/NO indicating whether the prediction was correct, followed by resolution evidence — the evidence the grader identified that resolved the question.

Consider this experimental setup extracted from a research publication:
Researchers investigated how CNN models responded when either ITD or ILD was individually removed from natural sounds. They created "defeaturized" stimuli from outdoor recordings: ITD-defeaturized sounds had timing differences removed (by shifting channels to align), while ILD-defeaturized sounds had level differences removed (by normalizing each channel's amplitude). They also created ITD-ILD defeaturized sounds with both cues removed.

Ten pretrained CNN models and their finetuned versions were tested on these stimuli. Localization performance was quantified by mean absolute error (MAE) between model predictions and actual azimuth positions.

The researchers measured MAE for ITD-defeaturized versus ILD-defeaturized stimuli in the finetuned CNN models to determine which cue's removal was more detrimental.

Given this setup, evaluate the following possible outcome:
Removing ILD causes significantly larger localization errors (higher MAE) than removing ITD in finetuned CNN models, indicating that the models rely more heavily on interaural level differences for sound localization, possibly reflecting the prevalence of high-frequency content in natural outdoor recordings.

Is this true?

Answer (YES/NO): NO